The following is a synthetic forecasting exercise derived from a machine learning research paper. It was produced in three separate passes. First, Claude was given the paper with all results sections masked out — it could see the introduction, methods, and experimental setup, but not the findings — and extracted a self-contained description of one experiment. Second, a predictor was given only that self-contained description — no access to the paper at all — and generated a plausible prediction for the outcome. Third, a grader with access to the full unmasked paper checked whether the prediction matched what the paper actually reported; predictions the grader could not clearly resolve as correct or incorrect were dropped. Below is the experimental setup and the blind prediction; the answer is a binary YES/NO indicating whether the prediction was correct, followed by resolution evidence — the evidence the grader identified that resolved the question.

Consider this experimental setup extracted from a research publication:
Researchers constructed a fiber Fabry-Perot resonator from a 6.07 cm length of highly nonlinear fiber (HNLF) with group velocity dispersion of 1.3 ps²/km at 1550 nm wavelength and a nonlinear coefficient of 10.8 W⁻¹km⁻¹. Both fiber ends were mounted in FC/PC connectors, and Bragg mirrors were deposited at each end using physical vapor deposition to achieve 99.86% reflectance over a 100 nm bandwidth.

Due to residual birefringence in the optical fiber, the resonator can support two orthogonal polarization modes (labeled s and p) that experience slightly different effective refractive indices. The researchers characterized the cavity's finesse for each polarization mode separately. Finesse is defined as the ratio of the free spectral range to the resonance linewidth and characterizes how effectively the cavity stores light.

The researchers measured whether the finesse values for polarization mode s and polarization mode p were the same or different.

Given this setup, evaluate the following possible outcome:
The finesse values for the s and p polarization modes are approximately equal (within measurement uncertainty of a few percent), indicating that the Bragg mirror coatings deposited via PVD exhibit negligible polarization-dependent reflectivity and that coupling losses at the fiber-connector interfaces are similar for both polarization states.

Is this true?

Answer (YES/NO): YES